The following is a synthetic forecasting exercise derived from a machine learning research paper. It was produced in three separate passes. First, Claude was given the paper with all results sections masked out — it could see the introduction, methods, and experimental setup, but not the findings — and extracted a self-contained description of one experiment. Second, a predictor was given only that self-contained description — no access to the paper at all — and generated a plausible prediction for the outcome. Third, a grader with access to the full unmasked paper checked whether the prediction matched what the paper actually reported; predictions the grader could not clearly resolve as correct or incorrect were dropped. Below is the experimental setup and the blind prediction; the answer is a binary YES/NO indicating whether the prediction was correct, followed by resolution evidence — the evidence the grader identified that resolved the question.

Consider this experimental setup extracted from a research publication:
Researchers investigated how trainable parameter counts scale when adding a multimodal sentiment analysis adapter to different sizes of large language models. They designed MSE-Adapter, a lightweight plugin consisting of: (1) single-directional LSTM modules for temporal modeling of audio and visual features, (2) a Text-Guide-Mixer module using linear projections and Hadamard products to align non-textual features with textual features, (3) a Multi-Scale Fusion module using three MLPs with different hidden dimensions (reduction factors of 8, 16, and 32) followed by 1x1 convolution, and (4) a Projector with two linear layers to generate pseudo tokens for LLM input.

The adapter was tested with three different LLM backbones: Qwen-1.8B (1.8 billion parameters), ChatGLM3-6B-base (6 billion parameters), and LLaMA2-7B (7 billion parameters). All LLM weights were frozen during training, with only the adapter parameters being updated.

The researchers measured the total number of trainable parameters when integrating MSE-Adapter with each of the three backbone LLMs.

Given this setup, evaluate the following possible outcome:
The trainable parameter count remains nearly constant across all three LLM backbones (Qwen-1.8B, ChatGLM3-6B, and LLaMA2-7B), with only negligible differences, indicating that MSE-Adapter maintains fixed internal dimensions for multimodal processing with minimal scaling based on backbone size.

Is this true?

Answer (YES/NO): NO